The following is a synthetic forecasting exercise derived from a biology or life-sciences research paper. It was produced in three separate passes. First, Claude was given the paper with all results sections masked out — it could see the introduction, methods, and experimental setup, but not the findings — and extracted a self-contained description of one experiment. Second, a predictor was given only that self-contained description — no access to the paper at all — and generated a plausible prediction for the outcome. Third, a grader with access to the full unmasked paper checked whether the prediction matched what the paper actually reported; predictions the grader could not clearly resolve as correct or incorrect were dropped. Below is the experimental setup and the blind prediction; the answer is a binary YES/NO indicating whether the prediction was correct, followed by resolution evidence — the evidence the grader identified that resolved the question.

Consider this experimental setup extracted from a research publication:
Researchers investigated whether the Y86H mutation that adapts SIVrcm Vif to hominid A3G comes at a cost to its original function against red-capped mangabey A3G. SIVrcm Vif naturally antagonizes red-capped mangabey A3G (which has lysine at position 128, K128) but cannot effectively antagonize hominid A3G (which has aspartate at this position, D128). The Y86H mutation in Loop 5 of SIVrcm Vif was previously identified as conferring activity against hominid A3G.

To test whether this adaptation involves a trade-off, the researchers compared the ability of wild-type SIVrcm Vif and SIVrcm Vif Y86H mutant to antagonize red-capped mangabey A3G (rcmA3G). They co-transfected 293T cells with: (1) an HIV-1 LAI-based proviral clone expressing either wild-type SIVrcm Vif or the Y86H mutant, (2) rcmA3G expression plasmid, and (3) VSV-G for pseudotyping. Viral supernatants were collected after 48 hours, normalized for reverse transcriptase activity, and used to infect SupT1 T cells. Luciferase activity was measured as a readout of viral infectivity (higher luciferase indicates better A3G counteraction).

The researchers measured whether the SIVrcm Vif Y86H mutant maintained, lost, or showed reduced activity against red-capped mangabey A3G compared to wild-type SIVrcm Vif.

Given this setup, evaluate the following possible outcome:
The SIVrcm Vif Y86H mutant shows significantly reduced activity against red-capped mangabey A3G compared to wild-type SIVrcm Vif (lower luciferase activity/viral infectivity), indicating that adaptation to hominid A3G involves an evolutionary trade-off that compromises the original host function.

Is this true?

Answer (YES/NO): NO